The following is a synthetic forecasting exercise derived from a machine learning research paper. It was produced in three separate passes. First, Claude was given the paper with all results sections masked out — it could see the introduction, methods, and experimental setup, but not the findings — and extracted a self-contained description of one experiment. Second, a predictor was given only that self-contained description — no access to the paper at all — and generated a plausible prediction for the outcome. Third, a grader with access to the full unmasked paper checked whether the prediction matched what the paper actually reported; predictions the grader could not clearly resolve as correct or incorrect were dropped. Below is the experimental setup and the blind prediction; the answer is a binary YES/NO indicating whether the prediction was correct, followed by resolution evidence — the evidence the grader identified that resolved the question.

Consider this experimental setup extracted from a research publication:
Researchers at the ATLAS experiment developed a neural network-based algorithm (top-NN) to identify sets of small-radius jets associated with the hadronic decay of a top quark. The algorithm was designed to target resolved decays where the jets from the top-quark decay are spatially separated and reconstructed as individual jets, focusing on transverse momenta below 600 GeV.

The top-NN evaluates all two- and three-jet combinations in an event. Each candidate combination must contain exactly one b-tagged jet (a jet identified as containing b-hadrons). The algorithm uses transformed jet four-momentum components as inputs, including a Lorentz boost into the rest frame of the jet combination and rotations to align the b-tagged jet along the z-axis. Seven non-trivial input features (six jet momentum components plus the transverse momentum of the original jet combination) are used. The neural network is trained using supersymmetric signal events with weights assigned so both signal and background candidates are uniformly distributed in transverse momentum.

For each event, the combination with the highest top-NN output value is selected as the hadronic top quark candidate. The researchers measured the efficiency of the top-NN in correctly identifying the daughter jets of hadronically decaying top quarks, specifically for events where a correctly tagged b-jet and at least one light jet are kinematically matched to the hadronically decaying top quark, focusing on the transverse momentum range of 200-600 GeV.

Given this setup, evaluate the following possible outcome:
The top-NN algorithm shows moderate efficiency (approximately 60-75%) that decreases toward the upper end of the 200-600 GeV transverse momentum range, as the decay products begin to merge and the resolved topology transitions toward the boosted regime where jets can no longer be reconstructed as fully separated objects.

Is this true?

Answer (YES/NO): NO